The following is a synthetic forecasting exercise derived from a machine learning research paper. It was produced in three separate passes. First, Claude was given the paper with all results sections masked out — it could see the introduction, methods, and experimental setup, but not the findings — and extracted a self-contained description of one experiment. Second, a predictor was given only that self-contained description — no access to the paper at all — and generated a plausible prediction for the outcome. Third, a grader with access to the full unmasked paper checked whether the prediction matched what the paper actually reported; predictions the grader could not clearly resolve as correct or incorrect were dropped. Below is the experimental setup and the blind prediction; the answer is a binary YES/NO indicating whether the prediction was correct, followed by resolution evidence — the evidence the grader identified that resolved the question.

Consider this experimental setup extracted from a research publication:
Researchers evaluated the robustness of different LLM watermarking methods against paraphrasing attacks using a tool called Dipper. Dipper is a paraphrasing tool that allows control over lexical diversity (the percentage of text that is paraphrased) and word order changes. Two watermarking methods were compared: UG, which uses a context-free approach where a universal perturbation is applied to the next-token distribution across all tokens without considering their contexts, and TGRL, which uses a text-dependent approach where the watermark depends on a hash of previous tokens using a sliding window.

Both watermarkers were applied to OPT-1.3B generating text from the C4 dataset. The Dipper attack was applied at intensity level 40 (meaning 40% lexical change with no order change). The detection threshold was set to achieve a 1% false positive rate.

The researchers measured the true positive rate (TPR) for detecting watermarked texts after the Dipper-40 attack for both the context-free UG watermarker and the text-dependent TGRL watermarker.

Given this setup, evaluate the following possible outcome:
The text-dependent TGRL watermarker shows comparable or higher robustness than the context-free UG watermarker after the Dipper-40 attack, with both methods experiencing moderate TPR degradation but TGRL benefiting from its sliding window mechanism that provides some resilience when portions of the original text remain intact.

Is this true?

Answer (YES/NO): NO